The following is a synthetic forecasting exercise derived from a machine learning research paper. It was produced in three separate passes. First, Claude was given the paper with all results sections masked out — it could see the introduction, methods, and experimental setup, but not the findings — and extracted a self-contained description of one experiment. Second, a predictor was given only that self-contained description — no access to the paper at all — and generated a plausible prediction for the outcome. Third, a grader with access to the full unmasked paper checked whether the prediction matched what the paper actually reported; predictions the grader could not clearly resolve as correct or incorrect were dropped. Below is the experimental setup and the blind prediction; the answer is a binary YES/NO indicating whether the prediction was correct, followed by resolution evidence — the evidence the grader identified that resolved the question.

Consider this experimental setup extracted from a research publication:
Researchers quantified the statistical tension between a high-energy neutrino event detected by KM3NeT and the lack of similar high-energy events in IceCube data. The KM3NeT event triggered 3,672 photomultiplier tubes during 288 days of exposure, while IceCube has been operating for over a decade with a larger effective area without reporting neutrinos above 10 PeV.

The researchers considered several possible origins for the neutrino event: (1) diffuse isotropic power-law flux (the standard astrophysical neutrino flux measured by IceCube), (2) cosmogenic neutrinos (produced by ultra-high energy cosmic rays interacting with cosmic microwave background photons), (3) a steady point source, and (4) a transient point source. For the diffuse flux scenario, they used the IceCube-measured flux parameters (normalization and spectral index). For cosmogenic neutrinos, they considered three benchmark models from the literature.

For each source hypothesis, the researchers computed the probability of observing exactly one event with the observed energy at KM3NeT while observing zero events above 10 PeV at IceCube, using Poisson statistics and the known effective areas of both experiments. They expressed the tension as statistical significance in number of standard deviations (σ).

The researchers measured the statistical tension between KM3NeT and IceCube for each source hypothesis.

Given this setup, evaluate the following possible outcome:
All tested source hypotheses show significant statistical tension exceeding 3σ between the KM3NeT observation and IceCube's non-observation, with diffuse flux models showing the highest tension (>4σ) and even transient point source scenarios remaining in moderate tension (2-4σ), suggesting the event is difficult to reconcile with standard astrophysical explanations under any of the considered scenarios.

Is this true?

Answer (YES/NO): NO